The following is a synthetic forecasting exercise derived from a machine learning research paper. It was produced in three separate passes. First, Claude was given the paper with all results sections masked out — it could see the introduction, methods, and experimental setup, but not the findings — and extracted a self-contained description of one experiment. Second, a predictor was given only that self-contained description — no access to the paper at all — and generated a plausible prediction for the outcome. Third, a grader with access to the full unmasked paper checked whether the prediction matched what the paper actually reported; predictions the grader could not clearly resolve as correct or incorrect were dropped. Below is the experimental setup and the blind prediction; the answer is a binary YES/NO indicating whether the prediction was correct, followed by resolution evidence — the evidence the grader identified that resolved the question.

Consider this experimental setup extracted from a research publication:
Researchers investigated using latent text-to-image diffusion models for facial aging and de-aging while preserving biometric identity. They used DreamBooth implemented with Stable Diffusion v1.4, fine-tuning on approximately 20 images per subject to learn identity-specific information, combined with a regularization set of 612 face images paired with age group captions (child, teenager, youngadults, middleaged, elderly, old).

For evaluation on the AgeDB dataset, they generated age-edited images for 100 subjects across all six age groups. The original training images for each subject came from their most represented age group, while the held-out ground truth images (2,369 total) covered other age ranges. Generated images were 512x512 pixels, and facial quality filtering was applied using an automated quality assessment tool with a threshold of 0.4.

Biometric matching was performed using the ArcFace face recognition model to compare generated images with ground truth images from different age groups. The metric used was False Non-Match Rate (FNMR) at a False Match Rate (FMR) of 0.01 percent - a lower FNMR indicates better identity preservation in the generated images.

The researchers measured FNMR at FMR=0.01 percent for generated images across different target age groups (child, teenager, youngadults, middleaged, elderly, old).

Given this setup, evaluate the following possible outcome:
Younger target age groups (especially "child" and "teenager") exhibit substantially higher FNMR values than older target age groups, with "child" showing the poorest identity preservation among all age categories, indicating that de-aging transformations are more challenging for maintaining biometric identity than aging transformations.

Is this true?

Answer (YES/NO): NO